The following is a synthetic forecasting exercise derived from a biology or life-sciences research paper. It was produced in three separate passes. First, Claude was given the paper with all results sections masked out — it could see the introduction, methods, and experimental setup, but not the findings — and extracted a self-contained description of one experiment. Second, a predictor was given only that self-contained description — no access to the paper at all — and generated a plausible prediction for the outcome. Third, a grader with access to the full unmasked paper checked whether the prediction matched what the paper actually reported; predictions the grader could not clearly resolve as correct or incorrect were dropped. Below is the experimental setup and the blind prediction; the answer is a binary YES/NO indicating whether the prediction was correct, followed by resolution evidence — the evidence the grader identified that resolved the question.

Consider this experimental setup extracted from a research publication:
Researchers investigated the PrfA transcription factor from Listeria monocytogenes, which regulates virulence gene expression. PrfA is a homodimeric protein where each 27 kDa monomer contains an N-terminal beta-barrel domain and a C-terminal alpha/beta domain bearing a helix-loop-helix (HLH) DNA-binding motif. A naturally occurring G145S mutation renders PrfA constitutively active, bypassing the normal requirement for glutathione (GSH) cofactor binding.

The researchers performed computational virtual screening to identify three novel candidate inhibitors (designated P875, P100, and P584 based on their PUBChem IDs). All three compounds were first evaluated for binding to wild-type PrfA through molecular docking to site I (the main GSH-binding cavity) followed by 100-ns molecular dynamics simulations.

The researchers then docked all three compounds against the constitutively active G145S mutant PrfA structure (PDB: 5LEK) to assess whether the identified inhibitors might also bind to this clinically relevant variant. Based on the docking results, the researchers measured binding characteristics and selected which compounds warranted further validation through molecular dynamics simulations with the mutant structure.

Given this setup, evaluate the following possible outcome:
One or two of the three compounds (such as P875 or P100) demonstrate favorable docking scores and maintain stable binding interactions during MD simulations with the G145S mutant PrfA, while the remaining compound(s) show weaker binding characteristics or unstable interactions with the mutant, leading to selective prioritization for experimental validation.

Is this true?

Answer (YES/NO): NO